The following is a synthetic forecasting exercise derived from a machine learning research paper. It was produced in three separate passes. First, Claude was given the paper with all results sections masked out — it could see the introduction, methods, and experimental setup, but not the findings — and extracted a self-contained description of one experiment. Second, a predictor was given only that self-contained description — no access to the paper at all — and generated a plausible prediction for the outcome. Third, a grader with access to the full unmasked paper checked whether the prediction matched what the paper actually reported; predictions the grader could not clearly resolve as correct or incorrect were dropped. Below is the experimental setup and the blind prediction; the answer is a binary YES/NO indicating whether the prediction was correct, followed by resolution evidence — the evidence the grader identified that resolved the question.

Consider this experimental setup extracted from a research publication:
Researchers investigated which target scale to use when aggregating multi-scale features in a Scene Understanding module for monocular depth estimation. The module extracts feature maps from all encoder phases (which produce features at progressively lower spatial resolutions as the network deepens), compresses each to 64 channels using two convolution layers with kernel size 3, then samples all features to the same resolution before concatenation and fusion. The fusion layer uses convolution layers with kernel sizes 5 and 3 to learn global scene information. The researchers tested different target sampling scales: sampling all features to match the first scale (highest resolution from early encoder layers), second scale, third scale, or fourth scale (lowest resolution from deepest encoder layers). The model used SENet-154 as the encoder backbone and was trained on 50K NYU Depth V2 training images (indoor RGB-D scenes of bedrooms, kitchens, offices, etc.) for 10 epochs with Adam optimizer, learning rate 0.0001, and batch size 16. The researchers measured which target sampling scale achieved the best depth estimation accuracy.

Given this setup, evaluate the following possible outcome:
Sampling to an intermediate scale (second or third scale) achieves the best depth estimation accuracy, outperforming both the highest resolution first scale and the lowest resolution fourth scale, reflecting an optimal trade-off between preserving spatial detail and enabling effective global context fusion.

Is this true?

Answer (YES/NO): YES